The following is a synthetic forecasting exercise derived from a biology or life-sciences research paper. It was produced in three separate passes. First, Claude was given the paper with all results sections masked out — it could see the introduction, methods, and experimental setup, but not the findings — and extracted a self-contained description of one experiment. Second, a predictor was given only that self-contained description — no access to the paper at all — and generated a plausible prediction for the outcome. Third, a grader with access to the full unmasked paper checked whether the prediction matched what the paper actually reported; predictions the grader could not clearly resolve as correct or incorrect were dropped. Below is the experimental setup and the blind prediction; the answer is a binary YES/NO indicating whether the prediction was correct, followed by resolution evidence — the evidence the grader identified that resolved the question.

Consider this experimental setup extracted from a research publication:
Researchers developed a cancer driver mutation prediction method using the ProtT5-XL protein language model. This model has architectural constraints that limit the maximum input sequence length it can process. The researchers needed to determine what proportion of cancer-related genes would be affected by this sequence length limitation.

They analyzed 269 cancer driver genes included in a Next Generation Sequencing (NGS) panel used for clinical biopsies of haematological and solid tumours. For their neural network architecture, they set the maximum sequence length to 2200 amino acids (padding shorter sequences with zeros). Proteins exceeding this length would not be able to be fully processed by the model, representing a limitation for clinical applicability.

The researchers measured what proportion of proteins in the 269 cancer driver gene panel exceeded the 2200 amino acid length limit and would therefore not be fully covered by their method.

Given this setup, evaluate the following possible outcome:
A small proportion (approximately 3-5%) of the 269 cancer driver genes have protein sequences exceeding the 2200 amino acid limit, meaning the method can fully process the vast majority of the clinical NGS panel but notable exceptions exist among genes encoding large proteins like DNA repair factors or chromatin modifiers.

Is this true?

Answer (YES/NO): NO